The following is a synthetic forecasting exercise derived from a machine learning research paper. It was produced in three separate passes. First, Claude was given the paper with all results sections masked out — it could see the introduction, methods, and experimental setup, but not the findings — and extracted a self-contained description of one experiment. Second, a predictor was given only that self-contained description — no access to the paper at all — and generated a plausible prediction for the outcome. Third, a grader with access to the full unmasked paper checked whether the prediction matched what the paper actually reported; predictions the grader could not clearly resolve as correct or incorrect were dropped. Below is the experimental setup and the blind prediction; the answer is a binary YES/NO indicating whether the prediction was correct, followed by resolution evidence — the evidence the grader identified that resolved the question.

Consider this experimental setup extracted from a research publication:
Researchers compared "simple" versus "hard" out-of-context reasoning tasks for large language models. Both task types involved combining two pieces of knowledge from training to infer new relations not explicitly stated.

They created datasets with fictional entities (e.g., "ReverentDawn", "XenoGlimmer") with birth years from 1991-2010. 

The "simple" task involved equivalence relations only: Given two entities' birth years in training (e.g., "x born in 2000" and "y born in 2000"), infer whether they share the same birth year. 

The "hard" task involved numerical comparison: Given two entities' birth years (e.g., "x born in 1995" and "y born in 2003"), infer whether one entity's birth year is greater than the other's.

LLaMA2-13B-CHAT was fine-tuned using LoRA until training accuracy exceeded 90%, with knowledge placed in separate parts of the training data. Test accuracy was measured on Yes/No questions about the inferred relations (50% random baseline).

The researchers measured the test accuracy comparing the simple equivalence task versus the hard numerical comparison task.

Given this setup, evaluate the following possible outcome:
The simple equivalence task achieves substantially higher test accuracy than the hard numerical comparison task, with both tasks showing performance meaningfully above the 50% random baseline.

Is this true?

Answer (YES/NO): NO